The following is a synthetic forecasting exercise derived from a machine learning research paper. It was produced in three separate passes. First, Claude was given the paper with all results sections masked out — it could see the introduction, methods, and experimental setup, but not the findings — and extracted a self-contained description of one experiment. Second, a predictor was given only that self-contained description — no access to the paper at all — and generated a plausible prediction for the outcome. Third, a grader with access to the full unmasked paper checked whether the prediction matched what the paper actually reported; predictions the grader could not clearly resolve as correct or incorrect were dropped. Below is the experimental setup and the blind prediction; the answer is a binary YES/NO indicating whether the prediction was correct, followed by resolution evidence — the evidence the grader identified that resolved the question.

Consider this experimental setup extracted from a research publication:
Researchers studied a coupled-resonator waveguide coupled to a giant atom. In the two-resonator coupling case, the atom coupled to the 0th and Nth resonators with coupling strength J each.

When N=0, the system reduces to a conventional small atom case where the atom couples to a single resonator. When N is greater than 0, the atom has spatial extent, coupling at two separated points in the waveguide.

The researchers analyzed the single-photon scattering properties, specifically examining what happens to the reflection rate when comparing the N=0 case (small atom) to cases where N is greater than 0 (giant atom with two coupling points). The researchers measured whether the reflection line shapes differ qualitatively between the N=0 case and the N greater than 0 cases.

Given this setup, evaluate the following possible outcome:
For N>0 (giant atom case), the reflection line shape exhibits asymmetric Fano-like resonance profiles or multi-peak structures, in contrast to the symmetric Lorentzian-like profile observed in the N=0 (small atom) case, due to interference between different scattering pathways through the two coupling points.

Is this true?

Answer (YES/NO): NO